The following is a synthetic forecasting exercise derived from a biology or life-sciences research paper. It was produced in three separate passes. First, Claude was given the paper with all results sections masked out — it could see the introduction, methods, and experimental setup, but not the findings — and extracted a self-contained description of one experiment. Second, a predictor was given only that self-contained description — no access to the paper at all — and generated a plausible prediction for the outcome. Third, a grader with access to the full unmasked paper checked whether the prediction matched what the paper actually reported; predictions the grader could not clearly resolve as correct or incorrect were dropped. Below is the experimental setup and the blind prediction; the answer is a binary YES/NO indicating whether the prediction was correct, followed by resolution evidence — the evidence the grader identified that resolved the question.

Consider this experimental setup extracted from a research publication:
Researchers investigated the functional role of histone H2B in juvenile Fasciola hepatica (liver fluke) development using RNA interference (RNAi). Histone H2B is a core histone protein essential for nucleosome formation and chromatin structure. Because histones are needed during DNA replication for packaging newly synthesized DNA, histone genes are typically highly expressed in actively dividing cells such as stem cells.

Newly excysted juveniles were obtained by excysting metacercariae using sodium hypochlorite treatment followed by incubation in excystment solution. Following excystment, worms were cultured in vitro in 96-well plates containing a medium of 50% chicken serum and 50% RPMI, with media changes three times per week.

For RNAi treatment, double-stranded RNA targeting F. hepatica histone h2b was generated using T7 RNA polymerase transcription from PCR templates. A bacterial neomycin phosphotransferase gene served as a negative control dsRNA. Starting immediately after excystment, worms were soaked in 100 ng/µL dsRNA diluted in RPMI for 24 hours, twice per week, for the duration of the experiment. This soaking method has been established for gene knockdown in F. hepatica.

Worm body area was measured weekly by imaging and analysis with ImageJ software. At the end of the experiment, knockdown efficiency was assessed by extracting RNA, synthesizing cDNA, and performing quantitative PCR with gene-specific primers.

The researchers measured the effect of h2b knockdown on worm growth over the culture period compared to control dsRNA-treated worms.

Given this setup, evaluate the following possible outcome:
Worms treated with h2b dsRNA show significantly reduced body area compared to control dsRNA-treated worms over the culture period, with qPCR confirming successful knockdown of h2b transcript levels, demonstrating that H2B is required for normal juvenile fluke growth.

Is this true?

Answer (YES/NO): YES